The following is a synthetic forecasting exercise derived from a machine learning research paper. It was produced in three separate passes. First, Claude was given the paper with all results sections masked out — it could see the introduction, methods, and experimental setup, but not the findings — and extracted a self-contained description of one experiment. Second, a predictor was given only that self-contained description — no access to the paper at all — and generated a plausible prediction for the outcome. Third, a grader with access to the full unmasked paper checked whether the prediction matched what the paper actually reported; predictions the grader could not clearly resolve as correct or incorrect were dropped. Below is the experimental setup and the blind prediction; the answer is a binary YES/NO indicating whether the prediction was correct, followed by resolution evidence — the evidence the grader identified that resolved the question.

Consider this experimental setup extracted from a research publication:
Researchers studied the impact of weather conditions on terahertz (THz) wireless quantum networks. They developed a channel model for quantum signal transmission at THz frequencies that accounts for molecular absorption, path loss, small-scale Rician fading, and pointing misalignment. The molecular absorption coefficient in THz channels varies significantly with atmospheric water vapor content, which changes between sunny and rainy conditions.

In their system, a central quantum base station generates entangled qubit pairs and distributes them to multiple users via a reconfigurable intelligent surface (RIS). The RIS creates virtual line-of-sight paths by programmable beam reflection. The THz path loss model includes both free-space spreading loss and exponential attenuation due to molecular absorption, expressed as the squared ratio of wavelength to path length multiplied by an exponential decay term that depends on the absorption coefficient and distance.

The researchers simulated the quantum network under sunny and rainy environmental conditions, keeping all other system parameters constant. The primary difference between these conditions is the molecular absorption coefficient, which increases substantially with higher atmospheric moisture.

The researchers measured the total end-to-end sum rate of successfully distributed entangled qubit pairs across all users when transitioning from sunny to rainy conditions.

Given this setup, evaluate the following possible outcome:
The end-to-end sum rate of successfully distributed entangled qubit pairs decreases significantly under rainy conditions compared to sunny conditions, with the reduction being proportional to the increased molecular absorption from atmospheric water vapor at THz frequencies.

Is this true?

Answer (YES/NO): YES